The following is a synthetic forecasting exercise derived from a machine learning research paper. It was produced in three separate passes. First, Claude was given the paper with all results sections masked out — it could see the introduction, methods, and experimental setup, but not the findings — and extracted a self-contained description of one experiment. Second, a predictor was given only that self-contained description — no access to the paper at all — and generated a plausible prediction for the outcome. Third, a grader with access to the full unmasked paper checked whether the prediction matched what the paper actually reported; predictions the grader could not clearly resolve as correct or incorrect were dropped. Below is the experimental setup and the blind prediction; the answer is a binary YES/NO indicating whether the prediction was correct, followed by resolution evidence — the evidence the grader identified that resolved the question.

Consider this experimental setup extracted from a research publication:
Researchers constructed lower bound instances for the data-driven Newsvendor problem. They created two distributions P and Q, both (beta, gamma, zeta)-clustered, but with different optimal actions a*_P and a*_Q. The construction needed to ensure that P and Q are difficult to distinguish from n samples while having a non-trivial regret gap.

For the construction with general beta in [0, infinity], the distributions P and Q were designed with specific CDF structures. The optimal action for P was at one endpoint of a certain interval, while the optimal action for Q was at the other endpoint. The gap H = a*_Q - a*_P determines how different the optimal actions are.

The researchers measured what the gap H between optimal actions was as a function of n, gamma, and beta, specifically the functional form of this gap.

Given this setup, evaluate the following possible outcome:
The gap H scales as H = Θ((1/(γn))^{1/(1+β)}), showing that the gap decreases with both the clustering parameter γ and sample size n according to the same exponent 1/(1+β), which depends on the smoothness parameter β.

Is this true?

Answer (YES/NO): NO